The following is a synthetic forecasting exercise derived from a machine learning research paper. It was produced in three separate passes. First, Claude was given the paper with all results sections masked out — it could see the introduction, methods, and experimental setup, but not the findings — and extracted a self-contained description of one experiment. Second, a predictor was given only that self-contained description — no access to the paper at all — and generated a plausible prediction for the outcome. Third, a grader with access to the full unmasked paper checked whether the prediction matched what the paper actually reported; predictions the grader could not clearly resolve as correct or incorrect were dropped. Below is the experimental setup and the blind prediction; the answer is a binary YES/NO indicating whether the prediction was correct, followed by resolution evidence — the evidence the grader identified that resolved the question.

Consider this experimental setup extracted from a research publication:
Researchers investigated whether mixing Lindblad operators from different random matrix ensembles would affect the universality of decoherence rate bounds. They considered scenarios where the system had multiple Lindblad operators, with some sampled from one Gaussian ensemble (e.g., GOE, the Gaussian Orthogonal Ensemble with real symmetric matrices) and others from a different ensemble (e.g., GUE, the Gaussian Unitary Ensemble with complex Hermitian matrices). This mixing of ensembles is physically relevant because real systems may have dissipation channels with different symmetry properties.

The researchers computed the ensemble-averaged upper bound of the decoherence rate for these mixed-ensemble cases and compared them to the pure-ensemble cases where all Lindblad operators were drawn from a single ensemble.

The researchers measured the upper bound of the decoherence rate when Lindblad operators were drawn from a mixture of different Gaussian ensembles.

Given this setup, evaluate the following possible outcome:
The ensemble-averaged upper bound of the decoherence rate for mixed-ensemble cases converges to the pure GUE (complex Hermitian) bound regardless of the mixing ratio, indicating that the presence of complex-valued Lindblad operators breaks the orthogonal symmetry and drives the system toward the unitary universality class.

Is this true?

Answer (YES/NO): NO